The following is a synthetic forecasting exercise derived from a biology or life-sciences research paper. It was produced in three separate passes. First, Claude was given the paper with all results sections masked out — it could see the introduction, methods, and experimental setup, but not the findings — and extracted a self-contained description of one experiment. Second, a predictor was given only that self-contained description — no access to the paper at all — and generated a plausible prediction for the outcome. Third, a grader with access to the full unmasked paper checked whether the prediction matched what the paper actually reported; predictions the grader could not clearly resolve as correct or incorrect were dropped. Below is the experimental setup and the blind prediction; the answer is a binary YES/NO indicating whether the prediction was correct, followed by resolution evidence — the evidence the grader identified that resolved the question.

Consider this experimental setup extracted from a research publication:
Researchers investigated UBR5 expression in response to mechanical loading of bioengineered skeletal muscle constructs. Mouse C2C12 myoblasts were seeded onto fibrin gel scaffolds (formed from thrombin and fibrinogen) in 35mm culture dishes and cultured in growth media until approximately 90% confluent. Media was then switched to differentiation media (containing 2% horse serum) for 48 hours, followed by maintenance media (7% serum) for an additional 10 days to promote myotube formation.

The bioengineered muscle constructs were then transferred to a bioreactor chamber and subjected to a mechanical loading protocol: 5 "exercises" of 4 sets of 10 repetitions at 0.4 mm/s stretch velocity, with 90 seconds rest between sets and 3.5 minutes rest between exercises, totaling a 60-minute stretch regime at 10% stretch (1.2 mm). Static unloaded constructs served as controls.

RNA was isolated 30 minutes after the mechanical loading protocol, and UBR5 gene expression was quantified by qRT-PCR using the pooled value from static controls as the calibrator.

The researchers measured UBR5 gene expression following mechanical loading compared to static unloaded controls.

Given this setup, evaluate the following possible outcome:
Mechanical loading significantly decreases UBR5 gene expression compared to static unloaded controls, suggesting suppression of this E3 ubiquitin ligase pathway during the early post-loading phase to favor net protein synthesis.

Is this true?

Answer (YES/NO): NO